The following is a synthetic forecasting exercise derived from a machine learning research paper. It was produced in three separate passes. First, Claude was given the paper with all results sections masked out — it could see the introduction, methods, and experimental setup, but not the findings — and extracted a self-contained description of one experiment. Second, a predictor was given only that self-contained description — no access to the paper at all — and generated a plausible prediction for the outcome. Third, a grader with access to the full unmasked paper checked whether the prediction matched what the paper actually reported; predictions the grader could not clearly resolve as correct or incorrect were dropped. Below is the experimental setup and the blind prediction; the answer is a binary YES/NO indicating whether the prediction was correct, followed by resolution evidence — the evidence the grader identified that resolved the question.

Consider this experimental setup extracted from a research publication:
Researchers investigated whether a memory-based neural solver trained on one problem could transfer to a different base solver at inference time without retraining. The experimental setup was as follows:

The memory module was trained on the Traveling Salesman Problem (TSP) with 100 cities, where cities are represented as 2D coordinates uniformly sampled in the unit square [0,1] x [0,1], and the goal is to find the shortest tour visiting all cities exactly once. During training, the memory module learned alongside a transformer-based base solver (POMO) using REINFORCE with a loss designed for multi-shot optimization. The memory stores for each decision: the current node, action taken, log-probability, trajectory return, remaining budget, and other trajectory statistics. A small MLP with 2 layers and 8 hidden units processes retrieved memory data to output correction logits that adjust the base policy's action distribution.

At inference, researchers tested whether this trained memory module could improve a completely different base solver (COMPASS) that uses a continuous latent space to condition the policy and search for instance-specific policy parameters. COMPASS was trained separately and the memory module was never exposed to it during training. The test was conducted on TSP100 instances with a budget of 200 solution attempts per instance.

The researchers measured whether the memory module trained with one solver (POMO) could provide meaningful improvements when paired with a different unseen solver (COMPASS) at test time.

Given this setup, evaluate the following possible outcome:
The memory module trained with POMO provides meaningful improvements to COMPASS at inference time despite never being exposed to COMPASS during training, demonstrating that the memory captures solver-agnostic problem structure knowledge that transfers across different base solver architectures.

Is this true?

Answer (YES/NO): YES